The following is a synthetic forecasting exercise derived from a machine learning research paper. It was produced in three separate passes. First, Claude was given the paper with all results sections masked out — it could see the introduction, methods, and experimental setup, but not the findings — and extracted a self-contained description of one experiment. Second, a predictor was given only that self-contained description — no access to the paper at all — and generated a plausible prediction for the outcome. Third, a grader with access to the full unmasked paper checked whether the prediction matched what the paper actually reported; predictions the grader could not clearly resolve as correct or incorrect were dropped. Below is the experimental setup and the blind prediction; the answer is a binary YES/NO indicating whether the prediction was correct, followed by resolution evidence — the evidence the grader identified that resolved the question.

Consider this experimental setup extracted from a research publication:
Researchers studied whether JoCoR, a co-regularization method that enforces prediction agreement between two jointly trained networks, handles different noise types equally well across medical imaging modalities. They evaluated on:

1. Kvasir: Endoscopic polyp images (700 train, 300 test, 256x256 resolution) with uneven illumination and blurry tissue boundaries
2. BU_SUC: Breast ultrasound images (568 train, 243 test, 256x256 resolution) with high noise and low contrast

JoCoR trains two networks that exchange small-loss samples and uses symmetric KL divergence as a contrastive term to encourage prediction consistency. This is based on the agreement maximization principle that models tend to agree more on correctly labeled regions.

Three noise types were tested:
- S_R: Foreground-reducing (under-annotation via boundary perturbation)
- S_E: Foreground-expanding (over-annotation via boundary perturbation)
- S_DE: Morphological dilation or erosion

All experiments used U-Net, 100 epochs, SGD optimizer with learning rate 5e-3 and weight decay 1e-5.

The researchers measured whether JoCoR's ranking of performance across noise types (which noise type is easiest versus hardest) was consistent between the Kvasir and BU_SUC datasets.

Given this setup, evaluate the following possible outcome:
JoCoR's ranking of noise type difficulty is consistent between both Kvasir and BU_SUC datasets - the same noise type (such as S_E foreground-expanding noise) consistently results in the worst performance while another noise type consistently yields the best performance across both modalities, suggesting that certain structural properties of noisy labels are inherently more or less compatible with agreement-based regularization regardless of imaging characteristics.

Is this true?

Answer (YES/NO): NO